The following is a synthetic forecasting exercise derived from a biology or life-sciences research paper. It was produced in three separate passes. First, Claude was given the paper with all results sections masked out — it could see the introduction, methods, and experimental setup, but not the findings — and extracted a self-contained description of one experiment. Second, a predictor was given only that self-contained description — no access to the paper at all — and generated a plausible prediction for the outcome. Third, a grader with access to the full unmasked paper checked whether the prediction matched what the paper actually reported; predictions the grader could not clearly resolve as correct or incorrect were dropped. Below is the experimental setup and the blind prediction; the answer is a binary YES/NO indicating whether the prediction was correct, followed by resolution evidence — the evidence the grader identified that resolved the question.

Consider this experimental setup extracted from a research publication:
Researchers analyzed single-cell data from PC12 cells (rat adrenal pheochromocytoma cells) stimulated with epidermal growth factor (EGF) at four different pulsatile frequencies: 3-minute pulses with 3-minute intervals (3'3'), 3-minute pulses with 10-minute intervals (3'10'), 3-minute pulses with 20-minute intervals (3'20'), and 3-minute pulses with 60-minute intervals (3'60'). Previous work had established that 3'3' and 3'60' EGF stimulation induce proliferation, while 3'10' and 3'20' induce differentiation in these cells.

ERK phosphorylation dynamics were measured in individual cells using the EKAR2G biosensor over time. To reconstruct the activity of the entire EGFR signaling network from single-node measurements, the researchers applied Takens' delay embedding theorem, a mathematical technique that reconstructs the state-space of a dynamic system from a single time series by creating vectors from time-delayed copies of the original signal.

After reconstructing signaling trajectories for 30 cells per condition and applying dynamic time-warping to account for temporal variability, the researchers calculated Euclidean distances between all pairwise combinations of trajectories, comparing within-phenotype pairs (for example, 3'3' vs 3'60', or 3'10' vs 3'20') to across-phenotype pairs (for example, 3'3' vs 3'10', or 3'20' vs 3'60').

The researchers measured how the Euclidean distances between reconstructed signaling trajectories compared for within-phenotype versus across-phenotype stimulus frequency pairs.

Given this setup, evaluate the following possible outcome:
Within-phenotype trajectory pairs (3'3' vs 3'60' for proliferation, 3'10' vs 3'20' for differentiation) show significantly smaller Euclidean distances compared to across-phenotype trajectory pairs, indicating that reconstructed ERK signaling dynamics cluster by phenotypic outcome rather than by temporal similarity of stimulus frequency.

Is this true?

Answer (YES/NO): YES